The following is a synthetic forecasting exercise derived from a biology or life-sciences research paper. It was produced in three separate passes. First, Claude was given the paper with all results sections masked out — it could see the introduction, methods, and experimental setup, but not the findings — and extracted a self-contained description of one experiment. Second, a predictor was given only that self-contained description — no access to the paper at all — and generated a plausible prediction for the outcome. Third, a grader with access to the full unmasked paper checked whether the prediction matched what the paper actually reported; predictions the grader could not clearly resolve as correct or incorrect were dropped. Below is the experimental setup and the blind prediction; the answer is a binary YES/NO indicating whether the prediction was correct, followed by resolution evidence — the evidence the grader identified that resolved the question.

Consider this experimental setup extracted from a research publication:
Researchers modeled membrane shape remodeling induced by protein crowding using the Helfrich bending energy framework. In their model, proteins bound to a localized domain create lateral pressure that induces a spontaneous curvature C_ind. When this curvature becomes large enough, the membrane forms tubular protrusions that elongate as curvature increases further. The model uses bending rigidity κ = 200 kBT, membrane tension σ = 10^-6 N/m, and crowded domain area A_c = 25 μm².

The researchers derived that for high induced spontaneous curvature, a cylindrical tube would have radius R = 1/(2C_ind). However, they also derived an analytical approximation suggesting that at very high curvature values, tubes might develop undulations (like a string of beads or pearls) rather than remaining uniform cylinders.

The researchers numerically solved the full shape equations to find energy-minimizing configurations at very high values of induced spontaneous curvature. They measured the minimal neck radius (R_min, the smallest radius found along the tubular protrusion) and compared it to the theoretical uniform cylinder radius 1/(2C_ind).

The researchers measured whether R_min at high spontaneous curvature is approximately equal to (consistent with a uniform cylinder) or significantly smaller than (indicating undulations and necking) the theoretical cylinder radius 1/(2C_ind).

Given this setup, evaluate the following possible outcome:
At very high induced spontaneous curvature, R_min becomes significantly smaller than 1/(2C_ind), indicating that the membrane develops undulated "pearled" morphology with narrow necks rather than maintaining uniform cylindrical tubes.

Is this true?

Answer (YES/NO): YES